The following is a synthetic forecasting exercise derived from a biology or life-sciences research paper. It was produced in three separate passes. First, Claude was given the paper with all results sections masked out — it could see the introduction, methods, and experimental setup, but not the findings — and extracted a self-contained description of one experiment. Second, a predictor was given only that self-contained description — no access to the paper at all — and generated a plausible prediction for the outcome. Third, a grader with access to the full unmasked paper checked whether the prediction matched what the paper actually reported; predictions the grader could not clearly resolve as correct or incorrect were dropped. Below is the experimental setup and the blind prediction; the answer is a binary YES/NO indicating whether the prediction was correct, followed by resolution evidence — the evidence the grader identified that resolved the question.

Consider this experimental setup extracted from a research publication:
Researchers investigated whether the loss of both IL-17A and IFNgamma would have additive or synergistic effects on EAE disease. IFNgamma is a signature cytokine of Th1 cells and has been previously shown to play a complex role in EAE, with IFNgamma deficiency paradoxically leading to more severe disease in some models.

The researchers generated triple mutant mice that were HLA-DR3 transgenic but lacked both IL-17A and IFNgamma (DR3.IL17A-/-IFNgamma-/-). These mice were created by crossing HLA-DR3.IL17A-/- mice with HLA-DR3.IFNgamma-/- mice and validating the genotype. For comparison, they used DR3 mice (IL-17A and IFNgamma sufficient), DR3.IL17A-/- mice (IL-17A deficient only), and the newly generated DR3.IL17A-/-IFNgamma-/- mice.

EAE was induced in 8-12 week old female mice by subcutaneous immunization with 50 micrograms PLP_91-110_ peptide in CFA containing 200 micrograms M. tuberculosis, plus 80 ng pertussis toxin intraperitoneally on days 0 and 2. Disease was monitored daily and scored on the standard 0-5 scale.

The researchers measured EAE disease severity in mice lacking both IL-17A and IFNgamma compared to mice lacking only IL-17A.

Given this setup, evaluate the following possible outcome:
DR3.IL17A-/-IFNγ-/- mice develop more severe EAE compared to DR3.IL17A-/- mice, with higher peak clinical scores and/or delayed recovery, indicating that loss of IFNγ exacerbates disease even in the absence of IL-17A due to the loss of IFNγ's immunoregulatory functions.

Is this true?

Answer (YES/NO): YES